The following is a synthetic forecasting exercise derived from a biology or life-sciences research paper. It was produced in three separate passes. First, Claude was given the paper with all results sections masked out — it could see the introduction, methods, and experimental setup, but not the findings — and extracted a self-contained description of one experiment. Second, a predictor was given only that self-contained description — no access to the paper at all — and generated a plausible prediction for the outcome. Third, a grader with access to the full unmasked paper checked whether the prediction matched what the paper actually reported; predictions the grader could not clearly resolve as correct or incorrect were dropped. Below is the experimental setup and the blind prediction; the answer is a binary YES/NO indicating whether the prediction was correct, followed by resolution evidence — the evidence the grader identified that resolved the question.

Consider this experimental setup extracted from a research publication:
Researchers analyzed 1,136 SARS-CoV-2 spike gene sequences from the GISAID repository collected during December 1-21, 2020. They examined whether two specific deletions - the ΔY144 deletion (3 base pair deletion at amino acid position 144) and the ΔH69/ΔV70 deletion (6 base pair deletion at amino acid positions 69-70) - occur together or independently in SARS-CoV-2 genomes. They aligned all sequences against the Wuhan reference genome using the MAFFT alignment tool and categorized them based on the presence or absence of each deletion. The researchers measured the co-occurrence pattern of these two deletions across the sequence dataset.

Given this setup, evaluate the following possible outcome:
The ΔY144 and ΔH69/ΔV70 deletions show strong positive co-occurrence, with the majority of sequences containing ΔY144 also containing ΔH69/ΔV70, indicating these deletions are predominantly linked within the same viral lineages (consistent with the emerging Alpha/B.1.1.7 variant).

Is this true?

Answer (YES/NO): YES